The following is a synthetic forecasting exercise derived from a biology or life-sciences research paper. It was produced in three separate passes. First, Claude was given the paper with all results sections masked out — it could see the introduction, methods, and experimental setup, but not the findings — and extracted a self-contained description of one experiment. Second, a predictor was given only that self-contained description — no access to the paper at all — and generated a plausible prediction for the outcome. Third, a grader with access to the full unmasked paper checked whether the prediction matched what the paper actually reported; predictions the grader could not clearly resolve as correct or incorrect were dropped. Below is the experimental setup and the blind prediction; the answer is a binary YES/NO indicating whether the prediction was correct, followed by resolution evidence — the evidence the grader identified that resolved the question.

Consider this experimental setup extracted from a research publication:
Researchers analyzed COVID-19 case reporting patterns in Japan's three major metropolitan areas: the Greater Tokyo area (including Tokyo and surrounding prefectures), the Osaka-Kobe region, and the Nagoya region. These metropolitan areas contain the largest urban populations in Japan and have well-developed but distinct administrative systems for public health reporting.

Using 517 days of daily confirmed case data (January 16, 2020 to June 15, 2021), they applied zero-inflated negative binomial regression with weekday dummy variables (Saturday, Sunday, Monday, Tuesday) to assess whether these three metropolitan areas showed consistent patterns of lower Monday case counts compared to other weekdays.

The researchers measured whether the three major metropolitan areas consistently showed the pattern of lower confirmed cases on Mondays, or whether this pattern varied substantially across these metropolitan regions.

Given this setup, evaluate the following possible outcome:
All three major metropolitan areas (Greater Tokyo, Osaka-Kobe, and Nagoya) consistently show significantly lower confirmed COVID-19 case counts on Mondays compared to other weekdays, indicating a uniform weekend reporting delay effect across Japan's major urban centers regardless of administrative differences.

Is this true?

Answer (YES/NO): YES